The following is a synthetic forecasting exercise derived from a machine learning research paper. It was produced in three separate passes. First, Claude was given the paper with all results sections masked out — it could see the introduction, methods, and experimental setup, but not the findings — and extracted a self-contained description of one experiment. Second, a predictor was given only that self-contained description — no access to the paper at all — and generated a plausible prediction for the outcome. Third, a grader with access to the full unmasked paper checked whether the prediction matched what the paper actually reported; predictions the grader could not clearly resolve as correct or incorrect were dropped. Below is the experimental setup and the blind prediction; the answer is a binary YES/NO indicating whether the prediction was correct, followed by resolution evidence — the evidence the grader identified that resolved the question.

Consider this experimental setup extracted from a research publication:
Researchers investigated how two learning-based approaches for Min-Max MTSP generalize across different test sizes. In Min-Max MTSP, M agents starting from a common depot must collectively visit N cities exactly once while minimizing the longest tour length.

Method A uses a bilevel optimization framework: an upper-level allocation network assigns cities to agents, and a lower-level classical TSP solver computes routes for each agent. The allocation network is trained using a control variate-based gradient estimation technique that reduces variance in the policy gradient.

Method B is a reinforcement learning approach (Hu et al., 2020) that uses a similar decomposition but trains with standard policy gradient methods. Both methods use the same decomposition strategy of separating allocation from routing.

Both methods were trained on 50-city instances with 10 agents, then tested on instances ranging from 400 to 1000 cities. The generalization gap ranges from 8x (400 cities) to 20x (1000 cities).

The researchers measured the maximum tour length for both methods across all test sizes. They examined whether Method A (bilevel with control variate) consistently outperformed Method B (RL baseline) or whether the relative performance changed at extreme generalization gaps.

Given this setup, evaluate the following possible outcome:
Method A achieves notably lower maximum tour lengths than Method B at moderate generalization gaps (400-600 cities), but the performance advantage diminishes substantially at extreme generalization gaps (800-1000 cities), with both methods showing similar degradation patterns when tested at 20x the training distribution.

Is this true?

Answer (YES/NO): NO